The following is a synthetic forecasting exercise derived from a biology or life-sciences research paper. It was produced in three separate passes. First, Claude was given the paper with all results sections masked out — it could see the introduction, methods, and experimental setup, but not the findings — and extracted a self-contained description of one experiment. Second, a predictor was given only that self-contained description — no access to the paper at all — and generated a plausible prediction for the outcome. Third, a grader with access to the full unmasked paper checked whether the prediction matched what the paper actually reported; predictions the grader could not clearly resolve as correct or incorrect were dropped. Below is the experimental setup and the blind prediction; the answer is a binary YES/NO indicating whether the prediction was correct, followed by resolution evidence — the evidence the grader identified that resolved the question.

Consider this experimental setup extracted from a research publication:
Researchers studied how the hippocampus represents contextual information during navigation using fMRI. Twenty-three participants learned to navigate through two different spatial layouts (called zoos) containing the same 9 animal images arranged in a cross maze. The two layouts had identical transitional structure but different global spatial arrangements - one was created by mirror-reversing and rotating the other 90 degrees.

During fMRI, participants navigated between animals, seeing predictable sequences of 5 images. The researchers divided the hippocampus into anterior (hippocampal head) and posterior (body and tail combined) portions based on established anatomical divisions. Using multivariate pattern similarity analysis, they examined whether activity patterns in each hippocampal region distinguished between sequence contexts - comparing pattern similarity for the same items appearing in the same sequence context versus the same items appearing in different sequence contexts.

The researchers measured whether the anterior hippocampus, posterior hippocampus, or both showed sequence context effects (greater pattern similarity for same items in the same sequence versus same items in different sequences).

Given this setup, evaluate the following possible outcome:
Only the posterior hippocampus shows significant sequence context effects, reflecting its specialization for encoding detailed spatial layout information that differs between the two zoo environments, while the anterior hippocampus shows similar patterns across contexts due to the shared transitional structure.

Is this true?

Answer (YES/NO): NO